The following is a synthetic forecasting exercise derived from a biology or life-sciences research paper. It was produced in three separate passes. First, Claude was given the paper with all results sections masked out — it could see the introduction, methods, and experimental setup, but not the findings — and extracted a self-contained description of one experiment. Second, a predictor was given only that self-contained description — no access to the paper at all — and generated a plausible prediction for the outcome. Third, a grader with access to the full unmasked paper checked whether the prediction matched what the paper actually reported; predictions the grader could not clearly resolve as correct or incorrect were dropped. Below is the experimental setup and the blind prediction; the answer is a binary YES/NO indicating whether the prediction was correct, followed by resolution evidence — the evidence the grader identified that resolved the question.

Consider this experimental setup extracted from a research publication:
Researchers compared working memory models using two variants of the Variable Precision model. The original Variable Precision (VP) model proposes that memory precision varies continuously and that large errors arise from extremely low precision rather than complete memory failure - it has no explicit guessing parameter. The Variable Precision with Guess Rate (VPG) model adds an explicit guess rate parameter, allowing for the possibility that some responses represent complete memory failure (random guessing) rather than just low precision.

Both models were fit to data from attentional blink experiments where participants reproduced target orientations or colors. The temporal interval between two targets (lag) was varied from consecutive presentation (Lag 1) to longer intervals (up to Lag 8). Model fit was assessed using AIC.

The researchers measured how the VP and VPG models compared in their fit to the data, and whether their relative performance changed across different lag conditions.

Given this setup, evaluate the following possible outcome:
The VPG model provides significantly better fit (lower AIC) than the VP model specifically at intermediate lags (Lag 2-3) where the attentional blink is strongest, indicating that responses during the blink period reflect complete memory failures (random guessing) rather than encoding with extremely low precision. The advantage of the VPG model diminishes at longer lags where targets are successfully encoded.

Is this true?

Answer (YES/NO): NO